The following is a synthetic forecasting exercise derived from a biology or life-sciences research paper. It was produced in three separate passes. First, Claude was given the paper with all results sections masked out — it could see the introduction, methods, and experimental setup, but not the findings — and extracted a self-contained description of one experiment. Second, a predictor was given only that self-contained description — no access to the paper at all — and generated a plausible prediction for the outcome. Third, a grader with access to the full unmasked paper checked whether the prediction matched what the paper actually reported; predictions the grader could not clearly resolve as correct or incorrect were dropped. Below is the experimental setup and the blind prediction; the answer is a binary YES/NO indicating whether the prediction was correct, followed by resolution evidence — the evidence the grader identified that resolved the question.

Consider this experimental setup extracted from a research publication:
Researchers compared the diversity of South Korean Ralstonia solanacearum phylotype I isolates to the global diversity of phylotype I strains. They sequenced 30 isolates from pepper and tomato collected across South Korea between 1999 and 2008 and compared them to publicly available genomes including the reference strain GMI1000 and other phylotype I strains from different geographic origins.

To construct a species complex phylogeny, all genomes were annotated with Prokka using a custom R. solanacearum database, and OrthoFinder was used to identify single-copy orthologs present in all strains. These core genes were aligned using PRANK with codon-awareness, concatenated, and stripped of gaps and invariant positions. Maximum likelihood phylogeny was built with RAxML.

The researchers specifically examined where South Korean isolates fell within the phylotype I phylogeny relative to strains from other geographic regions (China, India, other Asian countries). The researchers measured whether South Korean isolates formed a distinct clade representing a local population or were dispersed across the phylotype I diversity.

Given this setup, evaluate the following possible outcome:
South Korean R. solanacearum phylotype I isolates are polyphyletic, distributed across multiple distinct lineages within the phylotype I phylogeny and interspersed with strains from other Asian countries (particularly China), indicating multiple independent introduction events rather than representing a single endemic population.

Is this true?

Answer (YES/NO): YES